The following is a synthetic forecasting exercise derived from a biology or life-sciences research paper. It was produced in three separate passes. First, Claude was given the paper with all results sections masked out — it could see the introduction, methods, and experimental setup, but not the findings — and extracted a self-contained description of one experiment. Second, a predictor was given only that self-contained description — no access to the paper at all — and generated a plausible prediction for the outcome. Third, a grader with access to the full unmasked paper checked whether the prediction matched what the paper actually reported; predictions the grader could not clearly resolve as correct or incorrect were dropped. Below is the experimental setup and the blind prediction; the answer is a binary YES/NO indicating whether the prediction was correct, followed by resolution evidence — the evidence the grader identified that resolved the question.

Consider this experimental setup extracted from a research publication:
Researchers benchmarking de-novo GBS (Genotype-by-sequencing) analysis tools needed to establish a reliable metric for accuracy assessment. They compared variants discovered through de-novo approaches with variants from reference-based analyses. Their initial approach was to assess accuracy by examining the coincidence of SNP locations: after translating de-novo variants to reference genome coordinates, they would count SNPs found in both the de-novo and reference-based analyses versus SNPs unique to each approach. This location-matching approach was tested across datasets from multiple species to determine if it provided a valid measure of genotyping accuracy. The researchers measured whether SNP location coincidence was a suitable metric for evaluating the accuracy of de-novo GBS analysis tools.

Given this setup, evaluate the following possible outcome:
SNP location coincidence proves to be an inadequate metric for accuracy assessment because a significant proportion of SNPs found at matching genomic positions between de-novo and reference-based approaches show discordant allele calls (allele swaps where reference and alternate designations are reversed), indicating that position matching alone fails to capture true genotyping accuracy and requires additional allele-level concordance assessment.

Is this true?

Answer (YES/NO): NO